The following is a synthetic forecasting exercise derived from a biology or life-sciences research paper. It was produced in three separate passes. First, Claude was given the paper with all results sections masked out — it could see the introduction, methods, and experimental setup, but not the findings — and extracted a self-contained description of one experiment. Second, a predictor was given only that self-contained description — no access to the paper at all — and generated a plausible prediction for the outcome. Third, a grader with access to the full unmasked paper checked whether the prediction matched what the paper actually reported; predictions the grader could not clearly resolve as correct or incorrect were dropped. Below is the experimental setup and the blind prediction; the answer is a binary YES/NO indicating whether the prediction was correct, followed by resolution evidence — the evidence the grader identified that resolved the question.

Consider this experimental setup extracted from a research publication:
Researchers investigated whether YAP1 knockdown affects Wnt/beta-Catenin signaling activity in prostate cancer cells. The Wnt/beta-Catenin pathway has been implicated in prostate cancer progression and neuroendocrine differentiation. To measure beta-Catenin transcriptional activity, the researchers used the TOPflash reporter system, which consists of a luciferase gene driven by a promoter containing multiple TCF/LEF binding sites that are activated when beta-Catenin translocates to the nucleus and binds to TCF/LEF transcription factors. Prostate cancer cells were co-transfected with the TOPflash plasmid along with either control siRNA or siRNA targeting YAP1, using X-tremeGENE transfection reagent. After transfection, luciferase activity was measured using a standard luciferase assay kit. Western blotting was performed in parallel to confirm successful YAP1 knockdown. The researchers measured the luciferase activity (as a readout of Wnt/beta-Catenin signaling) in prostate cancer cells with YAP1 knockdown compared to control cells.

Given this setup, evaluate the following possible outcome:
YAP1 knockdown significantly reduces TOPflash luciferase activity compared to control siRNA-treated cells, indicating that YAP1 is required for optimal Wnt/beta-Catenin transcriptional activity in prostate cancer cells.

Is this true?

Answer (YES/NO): NO